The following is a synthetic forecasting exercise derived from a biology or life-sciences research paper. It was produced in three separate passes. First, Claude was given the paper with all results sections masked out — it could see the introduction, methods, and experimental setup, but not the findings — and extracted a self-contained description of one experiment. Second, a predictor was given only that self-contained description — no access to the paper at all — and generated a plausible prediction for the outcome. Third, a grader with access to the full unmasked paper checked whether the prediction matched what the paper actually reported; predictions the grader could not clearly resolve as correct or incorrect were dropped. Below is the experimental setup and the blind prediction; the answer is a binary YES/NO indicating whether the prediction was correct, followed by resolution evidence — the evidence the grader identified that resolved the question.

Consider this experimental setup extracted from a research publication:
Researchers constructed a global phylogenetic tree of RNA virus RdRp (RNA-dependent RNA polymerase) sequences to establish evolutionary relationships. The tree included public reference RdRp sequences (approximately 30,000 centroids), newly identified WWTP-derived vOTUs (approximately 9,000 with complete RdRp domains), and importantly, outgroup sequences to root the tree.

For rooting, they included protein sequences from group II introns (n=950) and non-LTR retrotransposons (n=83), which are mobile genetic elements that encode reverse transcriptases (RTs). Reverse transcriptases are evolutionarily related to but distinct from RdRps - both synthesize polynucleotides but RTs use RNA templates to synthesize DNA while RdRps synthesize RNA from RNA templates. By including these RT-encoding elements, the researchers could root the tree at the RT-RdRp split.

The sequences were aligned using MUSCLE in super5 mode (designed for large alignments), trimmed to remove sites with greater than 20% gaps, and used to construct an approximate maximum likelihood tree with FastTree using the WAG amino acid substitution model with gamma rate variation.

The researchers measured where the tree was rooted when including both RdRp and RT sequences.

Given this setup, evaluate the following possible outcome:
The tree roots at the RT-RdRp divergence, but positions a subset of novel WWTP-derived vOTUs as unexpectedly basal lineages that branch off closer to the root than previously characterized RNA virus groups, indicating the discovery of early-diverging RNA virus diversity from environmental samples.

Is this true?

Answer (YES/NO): NO